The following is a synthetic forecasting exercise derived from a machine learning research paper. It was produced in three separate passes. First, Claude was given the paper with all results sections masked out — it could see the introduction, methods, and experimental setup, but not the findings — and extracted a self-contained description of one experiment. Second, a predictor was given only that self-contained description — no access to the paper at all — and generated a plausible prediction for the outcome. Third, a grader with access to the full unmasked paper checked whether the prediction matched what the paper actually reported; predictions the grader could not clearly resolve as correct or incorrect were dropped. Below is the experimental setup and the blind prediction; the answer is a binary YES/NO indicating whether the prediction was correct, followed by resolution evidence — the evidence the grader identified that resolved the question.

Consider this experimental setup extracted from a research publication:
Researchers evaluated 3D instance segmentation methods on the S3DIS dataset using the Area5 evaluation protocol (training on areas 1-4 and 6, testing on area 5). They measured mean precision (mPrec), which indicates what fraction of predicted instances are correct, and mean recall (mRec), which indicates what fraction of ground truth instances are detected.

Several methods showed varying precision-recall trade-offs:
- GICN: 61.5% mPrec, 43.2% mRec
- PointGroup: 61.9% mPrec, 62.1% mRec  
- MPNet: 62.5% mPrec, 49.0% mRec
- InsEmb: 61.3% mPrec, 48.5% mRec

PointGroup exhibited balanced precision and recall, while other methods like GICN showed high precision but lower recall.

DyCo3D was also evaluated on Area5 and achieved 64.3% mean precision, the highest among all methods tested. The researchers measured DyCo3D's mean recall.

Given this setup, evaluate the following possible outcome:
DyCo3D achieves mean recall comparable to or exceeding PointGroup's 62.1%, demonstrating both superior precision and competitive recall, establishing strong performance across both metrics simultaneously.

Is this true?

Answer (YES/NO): YES